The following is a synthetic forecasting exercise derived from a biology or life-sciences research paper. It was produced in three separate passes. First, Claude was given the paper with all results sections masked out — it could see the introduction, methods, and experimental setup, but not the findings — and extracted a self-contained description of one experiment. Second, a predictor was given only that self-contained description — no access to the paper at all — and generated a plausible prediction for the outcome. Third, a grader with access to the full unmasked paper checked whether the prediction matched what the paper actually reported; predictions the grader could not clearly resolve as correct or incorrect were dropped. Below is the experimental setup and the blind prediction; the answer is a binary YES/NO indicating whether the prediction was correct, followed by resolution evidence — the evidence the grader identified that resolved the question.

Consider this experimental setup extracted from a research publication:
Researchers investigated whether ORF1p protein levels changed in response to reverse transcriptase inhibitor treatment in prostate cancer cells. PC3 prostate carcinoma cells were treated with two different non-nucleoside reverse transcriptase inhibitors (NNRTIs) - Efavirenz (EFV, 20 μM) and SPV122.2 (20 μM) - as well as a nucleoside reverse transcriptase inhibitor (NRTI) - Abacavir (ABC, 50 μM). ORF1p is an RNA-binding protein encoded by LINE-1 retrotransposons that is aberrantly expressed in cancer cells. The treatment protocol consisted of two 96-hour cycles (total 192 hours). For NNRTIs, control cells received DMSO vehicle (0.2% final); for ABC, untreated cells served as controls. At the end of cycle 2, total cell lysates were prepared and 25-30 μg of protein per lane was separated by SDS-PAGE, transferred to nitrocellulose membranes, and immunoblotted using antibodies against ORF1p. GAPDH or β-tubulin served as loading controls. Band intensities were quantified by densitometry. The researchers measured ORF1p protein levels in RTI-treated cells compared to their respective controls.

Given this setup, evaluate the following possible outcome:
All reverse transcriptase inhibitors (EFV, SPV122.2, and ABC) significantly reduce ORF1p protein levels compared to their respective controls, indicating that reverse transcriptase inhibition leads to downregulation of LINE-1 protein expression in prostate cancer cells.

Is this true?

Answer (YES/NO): NO